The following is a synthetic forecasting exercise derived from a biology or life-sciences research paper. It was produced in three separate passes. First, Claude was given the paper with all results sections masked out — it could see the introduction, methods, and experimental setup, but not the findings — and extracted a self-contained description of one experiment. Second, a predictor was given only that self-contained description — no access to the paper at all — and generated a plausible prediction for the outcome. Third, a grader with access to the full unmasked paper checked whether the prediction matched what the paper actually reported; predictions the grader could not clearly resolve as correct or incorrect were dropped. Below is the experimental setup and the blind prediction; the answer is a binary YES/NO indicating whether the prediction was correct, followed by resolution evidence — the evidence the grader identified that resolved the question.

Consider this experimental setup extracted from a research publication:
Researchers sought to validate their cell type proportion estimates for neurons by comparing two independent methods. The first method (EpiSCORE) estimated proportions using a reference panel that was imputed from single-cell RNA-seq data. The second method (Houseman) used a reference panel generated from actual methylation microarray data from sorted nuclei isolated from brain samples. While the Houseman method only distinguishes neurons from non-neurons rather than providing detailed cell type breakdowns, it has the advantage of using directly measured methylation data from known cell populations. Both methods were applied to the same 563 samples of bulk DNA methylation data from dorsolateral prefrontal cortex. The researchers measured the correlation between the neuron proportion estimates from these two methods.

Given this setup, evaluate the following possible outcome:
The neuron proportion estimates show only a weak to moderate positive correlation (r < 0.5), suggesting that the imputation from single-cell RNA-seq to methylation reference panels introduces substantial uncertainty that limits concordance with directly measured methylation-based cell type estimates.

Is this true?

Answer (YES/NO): NO